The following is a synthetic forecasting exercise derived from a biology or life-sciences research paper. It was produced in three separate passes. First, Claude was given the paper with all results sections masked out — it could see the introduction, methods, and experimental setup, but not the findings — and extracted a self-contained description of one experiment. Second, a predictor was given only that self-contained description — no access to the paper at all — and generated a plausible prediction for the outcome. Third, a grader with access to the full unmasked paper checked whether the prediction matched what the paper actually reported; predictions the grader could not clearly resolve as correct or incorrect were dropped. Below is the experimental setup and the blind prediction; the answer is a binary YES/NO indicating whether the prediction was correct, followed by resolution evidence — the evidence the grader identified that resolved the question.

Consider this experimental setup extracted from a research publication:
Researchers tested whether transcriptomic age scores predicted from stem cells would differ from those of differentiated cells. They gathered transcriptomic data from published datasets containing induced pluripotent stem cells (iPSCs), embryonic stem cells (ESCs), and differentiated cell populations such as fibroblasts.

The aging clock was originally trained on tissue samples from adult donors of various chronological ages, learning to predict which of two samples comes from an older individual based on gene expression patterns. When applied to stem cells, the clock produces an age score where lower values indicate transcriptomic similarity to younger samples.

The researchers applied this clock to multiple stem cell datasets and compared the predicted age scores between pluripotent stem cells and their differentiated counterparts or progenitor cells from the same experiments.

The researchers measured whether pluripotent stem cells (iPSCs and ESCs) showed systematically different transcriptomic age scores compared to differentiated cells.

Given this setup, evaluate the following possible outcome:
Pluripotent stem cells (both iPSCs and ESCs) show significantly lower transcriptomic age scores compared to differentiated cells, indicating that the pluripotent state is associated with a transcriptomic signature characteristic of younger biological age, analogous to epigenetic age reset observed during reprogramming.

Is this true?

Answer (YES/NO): YES